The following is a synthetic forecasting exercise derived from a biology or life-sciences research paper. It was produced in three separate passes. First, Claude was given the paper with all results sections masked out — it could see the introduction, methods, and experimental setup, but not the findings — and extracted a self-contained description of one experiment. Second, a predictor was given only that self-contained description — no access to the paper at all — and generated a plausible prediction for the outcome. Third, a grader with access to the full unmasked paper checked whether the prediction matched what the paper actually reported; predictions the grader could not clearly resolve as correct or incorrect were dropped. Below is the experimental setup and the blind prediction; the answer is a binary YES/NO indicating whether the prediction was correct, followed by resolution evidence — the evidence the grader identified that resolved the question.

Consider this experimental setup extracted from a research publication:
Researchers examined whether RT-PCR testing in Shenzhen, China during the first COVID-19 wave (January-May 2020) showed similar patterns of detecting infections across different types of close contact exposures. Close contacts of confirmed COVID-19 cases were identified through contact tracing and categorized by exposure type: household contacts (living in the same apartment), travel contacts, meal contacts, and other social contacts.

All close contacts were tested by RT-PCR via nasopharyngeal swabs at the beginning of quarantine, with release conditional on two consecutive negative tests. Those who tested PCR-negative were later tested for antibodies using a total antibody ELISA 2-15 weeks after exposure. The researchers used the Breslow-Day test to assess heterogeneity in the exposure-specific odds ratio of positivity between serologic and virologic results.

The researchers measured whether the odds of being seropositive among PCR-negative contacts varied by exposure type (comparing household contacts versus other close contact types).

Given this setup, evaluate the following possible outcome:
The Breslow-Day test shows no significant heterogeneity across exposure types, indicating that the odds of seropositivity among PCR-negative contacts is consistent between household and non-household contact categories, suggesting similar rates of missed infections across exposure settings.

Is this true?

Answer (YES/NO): YES